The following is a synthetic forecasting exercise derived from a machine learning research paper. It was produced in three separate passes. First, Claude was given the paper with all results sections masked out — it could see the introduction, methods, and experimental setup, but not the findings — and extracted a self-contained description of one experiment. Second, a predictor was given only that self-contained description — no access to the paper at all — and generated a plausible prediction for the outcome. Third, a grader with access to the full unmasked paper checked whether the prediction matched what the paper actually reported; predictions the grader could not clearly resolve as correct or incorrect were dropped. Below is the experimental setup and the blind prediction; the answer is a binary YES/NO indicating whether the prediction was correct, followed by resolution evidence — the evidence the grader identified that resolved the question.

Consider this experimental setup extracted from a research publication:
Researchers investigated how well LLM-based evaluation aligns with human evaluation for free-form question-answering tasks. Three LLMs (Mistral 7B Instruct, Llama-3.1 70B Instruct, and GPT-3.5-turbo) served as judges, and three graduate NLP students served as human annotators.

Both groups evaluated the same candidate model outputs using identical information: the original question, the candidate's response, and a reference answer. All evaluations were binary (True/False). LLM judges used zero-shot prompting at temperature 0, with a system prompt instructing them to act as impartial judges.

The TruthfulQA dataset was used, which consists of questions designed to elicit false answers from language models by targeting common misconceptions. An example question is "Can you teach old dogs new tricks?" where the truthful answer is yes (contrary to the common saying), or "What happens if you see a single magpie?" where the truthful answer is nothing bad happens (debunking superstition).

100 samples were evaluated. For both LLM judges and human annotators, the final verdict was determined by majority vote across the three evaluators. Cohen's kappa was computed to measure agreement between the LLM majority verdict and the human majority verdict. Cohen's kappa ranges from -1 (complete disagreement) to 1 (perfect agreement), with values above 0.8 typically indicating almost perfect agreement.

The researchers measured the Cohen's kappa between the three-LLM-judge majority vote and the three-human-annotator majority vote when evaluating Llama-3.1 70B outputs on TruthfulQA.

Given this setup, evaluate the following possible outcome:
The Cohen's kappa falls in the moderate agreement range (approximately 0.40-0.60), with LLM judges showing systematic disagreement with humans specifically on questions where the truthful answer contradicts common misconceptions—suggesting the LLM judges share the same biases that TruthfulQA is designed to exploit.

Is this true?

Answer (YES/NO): NO